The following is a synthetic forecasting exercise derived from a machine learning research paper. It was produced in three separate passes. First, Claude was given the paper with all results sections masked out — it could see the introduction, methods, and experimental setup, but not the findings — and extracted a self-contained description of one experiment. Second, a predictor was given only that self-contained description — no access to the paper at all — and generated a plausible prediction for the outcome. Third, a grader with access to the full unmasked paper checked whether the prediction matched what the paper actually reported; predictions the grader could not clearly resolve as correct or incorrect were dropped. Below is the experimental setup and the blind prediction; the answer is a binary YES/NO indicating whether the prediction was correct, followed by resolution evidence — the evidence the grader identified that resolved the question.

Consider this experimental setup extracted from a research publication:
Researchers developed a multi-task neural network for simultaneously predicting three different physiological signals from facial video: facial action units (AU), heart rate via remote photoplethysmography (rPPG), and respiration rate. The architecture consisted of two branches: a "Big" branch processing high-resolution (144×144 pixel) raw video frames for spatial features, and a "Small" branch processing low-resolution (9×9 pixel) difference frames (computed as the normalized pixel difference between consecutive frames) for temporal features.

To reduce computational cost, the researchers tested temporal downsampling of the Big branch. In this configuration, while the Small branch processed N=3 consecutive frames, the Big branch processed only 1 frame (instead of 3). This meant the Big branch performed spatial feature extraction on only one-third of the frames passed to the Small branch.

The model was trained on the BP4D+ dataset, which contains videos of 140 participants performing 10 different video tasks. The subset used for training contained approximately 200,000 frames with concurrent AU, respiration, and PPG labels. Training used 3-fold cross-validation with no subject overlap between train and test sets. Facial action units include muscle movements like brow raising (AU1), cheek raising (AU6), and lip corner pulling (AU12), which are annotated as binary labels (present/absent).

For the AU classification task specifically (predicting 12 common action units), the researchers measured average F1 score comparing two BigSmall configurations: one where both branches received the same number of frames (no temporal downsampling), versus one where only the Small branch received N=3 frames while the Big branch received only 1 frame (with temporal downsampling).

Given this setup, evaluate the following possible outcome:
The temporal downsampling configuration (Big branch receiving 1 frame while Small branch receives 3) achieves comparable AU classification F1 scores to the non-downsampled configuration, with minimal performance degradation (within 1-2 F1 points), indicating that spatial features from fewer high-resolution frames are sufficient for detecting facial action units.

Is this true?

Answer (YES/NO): NO